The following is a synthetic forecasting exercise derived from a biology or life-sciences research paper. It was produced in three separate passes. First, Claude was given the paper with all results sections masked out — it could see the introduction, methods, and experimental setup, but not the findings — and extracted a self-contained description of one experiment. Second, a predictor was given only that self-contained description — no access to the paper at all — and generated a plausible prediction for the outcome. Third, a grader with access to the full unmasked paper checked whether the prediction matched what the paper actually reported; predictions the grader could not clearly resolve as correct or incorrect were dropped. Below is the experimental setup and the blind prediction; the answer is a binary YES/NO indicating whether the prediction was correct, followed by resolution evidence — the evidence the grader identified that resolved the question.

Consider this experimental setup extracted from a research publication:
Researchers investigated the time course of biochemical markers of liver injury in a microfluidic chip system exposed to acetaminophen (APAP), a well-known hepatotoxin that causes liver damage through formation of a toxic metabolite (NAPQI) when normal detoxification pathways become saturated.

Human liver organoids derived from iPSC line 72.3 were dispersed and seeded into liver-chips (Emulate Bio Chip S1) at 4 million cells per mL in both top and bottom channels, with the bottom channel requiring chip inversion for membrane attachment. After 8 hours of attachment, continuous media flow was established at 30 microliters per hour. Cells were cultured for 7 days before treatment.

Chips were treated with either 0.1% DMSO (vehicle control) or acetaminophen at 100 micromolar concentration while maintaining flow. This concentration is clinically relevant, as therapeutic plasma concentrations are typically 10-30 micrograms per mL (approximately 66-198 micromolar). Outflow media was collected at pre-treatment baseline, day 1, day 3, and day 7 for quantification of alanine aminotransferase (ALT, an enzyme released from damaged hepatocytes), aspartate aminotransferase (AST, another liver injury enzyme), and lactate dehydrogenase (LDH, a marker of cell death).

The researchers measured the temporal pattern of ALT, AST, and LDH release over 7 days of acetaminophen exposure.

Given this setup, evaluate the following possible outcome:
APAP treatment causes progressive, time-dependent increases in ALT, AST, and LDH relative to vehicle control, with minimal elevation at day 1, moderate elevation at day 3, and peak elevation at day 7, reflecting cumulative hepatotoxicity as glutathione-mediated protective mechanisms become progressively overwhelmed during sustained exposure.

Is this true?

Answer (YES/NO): NO